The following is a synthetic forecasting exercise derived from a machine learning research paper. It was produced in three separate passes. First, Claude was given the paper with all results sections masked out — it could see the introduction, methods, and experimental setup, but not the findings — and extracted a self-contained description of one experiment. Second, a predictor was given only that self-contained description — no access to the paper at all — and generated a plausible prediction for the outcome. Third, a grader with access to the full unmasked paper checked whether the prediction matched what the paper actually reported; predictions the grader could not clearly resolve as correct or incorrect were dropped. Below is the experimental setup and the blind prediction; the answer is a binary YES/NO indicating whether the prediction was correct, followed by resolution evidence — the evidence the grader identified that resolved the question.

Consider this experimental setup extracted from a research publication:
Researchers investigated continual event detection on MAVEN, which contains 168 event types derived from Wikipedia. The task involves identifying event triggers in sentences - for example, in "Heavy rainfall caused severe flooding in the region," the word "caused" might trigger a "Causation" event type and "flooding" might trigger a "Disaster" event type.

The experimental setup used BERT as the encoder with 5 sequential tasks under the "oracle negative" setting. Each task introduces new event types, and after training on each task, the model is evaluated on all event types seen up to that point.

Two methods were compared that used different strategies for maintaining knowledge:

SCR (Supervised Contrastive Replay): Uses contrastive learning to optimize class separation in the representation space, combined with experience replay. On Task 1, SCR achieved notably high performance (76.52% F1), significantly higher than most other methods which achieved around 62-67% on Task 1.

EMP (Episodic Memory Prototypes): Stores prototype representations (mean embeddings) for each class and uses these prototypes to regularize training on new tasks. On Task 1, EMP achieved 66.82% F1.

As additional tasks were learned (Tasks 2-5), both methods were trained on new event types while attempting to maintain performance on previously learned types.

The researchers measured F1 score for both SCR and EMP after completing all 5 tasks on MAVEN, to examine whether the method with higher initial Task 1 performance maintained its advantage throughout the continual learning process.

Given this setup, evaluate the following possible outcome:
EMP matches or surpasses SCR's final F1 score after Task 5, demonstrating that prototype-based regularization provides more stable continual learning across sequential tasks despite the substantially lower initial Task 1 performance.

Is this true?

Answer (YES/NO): YES